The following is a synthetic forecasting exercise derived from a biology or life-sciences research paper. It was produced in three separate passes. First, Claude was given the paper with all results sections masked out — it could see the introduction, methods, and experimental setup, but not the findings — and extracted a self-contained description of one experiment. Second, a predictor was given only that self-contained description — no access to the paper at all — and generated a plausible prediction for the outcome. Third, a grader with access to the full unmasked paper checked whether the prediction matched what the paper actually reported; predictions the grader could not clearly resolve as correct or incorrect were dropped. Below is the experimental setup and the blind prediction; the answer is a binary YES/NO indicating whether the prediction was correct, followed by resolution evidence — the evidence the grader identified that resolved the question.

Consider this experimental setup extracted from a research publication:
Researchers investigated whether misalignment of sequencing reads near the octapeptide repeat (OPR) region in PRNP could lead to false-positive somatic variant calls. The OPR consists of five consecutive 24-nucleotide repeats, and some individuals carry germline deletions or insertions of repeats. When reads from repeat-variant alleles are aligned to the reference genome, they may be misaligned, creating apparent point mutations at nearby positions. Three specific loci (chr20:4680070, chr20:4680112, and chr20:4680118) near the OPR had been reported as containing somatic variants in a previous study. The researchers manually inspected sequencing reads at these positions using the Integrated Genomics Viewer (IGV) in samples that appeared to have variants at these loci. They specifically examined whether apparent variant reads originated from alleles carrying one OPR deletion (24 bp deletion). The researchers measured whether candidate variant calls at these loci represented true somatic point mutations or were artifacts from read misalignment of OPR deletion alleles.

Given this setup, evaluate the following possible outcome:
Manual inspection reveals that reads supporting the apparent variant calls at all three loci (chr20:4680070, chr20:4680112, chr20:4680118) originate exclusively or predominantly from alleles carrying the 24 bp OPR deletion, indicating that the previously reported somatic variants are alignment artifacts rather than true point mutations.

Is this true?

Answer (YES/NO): YES